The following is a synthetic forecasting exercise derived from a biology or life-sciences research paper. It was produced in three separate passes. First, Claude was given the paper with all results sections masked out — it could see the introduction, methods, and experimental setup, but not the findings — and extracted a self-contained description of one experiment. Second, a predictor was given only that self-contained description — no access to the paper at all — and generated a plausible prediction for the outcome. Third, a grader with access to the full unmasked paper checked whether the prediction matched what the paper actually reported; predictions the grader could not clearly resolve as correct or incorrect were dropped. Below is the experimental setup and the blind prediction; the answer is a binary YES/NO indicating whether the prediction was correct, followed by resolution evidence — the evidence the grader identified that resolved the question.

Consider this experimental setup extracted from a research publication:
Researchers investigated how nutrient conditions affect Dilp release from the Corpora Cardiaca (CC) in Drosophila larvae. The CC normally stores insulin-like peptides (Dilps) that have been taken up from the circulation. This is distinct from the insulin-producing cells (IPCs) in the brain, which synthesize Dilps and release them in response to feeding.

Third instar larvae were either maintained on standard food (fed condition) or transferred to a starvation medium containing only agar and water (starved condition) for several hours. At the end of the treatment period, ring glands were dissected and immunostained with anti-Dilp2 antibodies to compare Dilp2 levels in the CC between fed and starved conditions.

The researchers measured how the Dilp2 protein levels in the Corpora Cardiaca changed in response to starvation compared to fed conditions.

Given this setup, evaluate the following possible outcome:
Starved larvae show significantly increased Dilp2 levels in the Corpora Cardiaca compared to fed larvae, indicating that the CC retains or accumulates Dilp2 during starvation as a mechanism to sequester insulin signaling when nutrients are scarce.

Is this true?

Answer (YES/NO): NO